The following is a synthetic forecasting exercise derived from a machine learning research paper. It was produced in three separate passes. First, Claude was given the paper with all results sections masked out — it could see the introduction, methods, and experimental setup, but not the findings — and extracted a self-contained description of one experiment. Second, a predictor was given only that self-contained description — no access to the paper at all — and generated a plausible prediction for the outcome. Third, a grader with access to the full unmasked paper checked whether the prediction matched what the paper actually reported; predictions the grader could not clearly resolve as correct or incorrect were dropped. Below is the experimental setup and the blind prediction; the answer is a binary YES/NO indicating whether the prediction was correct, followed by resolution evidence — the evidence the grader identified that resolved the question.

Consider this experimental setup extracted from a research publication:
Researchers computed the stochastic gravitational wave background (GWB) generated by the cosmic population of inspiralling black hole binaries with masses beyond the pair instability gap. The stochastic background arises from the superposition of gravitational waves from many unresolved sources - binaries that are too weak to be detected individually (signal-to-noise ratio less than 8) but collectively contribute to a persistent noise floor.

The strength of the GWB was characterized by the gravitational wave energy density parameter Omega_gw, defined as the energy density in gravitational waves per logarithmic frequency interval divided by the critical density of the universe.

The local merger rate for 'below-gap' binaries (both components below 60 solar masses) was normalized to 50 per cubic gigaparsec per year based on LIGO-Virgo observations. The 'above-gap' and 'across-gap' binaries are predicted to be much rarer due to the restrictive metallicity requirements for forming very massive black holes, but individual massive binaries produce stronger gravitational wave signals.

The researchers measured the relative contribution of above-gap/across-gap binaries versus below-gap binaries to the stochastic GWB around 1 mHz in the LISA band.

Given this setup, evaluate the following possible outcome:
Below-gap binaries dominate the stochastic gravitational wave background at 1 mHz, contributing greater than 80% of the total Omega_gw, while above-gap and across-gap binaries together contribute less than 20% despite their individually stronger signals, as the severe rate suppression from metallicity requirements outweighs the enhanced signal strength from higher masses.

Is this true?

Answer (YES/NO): NO